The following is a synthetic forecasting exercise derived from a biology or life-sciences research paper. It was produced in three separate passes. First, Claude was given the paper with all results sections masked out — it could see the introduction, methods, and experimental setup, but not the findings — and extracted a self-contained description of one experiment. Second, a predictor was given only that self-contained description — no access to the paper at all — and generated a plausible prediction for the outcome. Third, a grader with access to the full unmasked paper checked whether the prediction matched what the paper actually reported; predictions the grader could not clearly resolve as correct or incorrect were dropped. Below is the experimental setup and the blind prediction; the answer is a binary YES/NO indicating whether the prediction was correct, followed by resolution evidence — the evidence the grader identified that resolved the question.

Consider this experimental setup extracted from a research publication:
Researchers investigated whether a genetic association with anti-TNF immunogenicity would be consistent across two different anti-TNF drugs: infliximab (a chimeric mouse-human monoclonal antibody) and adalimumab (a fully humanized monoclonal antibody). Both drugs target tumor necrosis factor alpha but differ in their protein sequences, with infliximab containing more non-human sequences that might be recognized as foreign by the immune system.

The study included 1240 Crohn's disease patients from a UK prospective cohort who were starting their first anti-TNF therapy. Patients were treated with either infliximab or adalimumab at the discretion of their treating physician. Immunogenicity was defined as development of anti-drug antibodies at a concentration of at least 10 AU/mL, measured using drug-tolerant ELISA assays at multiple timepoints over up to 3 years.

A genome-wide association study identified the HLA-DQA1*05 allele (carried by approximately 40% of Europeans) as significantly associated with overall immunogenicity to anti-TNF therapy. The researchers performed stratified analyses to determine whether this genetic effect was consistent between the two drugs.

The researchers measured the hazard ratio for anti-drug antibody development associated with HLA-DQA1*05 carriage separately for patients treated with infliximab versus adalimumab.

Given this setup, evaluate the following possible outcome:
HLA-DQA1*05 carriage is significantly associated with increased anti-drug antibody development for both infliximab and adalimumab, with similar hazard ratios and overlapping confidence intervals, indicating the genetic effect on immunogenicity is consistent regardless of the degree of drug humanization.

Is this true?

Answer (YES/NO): YES